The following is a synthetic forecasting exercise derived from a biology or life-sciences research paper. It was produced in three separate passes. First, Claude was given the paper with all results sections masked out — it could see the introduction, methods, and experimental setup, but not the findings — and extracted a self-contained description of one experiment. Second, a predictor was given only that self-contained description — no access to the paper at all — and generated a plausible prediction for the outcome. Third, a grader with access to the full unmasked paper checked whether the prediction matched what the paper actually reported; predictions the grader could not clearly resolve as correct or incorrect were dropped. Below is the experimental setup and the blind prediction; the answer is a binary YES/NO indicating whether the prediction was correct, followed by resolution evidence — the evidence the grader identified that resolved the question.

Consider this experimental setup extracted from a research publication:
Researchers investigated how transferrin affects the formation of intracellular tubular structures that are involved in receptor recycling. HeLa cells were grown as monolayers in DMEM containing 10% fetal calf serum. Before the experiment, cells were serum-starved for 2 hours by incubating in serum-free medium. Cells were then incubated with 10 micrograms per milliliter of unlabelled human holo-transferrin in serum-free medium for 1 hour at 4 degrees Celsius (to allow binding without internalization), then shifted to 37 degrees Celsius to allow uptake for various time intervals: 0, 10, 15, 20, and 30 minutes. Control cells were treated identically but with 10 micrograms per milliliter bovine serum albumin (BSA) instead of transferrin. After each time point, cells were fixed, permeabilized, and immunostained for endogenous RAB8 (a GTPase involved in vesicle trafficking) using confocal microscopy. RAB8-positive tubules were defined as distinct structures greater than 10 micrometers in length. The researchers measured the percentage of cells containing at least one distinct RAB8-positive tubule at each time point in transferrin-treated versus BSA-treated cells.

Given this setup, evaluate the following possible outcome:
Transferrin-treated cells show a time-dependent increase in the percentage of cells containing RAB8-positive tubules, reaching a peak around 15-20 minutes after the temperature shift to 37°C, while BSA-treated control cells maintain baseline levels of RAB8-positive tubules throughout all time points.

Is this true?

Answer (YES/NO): YES